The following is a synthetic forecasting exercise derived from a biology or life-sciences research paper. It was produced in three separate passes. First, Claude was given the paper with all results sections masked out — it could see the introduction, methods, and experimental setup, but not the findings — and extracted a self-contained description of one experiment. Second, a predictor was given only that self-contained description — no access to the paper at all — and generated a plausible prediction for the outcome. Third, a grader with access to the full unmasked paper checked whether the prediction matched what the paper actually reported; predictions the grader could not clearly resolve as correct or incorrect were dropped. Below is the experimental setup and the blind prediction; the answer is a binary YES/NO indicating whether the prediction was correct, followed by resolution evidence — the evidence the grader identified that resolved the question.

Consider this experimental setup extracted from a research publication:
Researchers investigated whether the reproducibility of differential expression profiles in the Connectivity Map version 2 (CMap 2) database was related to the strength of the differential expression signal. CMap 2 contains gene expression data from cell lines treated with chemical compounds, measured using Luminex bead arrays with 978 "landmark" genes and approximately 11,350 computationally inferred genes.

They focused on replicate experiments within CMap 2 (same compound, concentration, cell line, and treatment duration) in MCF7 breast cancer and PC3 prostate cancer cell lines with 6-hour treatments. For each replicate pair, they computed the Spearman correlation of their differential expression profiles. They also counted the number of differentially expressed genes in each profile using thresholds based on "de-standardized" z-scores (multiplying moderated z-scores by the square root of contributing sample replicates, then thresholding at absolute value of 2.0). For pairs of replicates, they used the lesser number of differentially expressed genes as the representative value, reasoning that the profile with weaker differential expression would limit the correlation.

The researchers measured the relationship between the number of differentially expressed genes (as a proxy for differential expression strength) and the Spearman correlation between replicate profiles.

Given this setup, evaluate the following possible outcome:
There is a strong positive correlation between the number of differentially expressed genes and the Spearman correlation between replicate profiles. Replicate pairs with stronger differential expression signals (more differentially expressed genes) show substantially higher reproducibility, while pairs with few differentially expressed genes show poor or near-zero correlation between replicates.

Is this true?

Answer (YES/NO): NO